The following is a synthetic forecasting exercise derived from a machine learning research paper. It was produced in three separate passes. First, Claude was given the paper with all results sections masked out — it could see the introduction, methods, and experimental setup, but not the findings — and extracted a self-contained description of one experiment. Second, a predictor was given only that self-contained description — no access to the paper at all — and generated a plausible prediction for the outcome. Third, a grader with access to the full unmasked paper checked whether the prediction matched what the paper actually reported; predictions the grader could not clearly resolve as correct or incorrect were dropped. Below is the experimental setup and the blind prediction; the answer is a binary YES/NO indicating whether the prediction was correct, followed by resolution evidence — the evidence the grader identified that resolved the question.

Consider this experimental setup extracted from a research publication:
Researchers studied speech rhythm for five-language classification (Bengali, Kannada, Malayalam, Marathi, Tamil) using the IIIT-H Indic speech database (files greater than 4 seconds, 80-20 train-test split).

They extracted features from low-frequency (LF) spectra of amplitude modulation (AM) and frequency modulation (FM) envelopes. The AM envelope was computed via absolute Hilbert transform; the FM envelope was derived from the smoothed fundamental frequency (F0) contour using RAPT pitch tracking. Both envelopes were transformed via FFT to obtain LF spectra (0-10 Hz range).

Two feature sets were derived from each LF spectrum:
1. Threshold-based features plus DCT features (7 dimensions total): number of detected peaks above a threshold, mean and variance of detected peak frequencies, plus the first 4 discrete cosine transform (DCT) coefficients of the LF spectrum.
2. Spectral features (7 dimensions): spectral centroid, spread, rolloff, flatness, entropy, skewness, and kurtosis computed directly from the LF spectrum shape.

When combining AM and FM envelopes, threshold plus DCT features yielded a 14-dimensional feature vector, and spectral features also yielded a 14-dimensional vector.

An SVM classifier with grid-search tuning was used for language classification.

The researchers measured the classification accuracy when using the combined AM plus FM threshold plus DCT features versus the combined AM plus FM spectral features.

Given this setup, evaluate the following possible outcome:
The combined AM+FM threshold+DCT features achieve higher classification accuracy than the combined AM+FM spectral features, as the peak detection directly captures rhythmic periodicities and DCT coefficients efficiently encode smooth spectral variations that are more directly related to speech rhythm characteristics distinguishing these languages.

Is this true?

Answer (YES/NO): NO